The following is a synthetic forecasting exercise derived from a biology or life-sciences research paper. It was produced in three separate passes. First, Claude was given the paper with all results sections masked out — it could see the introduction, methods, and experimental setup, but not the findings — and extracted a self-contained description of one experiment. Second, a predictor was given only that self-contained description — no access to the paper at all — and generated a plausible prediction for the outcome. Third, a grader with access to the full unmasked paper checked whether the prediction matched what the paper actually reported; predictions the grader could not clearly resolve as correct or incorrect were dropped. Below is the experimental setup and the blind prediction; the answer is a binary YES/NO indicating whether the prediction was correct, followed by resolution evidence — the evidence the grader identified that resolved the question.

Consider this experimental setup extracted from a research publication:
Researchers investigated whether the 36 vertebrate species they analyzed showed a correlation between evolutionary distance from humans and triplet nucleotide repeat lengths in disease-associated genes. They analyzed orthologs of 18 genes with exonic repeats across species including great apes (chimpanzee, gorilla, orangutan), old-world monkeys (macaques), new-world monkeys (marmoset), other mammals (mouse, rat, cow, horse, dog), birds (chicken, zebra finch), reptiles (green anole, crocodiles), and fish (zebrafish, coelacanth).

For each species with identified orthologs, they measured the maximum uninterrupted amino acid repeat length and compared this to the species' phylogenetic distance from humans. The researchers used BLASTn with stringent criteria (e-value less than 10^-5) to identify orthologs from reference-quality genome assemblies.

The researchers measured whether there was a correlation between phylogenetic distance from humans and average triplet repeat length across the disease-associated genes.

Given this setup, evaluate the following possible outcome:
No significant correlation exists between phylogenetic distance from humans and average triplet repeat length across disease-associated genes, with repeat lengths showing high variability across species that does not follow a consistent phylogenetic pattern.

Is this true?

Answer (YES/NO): NO